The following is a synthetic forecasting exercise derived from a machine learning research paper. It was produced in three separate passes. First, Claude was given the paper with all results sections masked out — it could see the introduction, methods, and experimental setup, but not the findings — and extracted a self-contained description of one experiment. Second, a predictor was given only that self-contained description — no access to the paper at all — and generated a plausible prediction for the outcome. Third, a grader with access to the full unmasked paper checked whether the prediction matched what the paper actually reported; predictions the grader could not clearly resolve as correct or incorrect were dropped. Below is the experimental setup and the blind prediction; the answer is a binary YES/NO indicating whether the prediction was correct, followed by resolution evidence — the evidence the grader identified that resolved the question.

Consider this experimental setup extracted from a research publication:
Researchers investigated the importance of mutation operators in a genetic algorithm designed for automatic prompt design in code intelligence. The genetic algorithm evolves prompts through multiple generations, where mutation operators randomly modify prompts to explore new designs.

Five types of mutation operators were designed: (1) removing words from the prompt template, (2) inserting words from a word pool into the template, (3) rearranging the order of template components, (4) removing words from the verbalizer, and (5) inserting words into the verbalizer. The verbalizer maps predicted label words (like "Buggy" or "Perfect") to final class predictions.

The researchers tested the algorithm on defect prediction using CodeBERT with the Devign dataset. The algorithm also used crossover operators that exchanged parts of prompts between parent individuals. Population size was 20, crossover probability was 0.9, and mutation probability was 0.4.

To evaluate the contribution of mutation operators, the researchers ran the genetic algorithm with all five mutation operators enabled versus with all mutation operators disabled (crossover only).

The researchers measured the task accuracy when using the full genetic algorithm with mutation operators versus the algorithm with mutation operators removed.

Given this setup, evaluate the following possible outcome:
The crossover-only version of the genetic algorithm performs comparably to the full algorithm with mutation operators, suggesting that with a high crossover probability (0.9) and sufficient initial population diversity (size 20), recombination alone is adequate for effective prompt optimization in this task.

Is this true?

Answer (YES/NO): NO